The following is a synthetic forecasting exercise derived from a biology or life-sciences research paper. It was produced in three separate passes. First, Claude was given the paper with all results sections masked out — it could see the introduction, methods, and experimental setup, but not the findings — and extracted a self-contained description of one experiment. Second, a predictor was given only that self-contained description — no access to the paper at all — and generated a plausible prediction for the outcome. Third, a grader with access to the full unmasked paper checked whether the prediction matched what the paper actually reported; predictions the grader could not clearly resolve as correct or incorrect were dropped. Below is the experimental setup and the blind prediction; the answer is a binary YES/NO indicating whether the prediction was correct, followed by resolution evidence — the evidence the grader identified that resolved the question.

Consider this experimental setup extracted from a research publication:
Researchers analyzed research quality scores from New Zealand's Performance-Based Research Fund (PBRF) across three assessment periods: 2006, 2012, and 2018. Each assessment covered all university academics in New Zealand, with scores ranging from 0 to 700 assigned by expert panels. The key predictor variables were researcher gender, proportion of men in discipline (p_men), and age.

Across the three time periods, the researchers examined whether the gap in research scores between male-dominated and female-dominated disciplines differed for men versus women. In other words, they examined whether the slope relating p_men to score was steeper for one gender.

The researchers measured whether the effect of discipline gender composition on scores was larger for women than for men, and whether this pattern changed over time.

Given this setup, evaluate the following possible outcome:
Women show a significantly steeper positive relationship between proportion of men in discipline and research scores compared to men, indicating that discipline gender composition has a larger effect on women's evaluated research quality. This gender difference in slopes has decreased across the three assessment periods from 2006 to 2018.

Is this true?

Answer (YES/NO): YES